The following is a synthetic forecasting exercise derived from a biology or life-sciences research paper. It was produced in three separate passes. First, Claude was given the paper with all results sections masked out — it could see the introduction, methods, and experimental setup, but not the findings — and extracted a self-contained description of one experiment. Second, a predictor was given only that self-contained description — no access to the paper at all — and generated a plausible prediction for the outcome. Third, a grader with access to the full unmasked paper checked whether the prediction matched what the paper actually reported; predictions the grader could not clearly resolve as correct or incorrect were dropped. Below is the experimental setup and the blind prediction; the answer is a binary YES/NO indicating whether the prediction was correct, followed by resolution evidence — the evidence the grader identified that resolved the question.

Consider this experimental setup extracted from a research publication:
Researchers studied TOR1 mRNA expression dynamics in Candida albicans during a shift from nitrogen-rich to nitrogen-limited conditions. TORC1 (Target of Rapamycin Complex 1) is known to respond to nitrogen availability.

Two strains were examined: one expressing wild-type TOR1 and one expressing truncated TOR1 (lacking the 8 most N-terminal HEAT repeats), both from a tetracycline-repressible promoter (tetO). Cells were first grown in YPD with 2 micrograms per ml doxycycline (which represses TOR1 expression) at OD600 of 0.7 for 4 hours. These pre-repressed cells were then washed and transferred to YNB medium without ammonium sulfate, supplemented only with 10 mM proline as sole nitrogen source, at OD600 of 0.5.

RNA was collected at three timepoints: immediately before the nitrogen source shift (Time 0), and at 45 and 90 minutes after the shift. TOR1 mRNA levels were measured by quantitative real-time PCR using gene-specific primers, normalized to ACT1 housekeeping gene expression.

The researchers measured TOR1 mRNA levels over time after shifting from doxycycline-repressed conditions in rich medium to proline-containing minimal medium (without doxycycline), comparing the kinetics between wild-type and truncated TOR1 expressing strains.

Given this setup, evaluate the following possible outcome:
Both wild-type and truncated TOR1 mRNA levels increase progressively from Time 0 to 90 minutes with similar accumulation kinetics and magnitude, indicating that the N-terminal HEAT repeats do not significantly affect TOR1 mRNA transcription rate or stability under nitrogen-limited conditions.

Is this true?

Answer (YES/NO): NO